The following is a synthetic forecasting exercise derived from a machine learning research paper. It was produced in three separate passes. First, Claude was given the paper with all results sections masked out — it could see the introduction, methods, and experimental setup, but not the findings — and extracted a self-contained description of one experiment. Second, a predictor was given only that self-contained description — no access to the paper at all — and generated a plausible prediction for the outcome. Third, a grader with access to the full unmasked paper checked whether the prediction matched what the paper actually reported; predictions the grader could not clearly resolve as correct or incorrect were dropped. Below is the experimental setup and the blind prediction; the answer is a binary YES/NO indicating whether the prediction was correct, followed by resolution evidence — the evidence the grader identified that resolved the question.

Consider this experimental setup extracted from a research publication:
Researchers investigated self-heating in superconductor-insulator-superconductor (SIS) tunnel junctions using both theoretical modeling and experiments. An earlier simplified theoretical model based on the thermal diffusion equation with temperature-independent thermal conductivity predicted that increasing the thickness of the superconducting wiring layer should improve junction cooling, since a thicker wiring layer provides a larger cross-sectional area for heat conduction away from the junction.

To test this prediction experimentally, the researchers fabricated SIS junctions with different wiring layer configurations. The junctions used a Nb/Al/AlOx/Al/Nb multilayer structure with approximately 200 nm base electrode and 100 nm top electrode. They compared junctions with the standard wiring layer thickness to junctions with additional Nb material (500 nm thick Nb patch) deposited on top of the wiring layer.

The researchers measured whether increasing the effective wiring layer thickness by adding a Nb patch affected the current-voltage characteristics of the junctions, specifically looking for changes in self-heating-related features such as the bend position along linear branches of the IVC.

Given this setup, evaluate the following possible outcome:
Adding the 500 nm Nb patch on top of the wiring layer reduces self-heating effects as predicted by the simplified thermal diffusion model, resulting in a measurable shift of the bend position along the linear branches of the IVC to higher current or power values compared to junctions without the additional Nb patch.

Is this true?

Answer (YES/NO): NO